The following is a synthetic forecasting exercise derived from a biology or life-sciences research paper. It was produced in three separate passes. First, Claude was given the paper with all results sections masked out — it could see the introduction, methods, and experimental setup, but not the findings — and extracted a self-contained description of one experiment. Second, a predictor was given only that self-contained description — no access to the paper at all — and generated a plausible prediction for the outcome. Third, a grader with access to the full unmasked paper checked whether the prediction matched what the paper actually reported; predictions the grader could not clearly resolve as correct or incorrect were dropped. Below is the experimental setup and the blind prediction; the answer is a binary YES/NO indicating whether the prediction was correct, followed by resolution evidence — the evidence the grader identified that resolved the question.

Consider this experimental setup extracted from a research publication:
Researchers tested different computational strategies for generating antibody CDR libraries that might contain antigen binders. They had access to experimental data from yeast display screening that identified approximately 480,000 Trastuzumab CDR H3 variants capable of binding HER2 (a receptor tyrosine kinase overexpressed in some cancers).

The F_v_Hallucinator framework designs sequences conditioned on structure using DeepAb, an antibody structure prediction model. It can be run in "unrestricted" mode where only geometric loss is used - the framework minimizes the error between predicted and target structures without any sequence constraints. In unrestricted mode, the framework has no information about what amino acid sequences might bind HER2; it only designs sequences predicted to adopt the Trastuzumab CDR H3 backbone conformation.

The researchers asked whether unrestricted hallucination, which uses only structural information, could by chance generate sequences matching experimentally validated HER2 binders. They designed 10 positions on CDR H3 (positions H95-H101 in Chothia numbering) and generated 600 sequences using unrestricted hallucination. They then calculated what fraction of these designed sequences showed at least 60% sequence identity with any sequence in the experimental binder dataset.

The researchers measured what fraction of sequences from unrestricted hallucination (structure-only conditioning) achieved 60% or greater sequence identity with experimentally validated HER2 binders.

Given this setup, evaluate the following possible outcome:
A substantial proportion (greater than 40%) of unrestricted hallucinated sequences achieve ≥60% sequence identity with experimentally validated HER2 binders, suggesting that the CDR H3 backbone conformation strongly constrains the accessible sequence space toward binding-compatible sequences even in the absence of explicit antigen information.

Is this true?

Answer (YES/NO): NO